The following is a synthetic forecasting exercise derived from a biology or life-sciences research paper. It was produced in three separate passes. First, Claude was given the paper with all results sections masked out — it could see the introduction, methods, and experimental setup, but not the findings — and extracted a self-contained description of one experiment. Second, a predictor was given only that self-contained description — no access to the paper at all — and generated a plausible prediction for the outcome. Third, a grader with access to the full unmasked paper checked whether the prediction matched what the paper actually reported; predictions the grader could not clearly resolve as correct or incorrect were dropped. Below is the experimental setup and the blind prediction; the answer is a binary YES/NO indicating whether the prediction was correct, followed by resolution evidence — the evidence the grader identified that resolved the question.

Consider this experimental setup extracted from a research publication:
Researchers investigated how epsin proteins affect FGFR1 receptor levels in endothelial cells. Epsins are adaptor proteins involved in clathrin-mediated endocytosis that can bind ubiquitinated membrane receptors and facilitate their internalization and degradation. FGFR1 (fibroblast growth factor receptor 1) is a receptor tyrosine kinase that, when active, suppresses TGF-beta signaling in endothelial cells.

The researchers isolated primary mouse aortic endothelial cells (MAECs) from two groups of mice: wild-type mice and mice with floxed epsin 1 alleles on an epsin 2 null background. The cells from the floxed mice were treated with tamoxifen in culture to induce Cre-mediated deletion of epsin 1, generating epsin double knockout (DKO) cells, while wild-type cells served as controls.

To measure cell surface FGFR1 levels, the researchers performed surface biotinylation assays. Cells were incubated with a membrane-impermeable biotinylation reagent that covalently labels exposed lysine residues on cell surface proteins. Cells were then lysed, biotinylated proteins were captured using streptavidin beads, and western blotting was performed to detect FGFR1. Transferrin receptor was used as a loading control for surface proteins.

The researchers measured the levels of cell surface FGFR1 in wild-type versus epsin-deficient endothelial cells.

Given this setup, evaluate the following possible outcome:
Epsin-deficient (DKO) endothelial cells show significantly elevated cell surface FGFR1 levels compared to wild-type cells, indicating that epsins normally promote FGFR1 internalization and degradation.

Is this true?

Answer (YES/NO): YES